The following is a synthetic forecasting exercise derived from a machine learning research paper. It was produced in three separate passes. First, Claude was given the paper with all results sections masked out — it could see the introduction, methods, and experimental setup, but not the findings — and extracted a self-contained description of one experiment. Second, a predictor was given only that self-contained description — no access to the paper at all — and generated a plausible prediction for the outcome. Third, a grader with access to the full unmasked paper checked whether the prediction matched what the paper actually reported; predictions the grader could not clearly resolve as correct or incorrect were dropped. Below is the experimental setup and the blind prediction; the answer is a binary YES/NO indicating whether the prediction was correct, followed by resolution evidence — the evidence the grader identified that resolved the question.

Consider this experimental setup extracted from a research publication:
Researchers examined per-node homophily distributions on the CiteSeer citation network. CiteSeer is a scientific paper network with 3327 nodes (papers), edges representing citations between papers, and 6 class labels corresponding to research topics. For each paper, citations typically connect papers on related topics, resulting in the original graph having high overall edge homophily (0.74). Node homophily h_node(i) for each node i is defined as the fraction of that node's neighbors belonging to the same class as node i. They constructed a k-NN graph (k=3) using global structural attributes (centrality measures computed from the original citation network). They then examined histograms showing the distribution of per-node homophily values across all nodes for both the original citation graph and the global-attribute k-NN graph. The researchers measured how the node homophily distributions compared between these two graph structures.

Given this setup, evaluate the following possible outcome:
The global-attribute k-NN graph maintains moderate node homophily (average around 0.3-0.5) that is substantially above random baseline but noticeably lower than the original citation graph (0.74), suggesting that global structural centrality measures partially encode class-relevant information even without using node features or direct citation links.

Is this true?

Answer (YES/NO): YES